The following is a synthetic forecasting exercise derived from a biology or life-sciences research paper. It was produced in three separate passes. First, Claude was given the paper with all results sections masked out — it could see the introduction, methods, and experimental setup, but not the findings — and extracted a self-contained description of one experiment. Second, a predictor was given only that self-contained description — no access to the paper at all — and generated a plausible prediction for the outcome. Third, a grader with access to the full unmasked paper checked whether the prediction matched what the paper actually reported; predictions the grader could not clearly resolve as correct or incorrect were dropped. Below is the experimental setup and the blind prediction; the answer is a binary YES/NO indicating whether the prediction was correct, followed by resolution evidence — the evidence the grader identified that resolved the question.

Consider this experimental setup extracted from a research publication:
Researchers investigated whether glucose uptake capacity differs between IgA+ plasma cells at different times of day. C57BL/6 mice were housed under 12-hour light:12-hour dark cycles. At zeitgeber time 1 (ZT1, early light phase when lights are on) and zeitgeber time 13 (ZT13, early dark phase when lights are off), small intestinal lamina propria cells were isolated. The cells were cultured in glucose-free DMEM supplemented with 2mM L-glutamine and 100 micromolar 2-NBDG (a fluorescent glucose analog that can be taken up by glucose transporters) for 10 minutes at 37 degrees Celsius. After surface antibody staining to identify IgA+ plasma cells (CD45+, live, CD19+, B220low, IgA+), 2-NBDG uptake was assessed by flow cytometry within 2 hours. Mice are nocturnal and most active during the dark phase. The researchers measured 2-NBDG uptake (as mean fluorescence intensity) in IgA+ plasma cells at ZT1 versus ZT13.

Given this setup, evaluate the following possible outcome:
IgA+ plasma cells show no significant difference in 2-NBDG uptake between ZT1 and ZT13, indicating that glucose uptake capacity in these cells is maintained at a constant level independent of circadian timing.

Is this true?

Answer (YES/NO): YES